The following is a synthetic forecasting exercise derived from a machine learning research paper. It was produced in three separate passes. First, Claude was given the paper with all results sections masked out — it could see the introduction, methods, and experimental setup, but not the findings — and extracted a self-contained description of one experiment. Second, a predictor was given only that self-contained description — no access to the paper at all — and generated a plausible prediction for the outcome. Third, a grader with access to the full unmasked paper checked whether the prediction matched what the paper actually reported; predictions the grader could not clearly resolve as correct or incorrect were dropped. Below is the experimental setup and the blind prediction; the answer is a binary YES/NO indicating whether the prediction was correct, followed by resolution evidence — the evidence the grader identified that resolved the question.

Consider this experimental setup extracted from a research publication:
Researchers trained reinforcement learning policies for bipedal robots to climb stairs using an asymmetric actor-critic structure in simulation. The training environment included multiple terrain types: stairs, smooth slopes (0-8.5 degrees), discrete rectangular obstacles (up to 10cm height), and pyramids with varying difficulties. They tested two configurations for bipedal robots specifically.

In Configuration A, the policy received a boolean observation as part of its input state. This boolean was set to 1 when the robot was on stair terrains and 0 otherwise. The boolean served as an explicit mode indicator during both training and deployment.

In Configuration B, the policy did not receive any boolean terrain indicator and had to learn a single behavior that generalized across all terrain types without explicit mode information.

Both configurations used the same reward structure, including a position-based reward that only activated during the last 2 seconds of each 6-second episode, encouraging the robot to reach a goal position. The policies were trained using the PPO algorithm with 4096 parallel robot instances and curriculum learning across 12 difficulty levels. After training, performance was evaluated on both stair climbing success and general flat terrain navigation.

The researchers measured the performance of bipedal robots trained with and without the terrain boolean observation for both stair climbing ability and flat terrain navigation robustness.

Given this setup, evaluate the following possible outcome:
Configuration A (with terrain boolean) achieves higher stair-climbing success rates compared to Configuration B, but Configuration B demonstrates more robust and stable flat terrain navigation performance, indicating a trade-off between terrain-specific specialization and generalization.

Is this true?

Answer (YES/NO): NO